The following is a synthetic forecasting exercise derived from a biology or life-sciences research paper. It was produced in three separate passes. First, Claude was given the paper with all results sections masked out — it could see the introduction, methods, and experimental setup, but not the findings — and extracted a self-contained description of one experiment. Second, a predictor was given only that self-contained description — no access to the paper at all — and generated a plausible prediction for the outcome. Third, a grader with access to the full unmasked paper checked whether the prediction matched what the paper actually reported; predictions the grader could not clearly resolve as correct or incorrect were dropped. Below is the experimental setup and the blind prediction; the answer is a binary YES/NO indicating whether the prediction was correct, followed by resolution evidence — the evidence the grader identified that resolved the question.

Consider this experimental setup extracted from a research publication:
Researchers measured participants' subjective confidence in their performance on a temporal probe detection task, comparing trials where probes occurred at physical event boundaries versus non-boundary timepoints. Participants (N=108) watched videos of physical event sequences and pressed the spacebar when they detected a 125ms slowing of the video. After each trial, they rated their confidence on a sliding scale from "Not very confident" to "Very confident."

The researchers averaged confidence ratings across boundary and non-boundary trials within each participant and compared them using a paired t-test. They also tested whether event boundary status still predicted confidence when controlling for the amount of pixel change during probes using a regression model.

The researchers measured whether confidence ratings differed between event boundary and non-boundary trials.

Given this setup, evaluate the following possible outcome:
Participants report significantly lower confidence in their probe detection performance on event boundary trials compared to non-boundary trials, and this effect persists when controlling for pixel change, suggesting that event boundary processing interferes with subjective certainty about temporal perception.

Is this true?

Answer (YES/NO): YES